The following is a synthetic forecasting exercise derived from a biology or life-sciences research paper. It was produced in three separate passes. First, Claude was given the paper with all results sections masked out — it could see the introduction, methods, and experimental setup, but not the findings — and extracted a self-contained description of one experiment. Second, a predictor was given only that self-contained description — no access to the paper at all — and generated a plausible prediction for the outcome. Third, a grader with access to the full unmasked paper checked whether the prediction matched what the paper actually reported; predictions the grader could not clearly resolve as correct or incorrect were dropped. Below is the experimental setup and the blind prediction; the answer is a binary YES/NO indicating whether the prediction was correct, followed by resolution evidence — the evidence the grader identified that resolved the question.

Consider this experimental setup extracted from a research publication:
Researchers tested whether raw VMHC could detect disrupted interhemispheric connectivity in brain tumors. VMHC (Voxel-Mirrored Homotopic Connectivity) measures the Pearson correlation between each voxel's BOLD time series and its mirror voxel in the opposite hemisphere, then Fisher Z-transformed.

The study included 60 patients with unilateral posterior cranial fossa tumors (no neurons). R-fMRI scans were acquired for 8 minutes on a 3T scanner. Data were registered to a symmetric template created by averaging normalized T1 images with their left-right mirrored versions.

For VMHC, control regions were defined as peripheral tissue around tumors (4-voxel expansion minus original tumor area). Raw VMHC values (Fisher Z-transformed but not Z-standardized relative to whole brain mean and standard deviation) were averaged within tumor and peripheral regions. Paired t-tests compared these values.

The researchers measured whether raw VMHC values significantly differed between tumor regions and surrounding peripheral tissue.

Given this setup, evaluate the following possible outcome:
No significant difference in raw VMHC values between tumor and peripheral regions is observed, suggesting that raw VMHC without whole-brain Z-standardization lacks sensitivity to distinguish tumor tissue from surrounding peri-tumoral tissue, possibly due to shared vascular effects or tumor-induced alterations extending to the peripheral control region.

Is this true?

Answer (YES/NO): NO